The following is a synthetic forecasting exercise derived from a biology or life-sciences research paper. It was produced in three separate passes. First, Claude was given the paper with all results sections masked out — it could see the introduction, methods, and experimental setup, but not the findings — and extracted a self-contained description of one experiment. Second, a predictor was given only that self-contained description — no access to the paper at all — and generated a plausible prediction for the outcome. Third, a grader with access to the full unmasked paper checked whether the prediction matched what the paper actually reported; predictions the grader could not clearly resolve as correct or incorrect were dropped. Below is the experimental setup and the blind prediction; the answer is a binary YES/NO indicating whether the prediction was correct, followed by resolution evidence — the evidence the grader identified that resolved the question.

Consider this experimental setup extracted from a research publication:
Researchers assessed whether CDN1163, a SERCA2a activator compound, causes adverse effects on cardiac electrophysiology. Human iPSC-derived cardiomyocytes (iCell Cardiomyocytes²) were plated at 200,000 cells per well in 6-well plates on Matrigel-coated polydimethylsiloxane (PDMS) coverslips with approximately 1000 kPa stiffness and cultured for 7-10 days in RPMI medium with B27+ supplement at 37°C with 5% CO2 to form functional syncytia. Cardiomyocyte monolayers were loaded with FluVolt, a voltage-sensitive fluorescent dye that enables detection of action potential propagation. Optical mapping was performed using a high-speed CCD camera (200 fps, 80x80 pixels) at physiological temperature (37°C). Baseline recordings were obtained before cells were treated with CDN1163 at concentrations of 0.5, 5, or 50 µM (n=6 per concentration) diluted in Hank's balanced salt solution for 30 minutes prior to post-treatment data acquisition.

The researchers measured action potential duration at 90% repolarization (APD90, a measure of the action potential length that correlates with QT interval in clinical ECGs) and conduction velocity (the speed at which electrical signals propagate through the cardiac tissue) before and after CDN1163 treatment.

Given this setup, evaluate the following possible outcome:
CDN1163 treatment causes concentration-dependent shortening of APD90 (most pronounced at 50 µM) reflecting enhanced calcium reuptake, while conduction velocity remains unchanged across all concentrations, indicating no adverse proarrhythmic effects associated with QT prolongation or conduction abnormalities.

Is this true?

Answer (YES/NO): NO